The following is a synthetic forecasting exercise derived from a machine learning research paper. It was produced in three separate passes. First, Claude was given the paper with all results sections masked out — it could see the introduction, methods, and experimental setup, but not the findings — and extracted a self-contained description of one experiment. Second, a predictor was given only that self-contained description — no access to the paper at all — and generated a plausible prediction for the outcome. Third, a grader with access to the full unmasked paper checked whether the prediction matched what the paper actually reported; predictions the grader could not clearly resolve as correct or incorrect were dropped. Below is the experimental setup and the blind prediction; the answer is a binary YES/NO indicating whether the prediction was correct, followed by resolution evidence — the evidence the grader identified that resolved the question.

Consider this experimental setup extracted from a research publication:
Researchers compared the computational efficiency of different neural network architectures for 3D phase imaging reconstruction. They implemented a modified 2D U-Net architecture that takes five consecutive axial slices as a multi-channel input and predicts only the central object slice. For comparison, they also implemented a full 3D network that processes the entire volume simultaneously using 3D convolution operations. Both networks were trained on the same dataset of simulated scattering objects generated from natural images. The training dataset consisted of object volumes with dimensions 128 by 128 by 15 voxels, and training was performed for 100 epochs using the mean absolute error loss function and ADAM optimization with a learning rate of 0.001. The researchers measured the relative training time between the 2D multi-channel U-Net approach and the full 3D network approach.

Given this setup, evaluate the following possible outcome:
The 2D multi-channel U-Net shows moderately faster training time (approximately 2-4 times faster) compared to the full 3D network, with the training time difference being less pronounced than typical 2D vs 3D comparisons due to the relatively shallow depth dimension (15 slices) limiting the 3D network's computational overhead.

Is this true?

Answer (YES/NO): YES